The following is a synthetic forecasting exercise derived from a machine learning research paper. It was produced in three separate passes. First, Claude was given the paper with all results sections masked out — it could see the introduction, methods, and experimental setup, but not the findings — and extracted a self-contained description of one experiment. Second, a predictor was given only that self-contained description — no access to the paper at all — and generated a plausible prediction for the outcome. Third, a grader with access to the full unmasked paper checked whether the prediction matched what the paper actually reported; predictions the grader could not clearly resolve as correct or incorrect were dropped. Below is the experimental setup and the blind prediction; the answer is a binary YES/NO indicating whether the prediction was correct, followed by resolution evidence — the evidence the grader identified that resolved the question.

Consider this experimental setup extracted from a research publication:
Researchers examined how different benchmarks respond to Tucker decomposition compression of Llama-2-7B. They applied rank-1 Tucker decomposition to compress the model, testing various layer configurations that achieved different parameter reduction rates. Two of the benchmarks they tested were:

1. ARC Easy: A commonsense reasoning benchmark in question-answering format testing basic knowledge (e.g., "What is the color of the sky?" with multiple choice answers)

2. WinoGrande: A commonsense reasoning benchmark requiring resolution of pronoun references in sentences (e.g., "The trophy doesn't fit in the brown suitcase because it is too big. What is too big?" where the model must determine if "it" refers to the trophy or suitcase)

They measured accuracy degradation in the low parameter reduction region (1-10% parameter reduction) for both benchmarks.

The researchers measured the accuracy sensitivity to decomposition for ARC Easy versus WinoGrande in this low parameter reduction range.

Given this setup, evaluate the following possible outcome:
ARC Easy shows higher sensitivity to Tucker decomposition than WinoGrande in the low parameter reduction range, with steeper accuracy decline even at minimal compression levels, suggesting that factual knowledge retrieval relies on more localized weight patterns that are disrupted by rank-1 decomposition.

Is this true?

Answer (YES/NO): YES